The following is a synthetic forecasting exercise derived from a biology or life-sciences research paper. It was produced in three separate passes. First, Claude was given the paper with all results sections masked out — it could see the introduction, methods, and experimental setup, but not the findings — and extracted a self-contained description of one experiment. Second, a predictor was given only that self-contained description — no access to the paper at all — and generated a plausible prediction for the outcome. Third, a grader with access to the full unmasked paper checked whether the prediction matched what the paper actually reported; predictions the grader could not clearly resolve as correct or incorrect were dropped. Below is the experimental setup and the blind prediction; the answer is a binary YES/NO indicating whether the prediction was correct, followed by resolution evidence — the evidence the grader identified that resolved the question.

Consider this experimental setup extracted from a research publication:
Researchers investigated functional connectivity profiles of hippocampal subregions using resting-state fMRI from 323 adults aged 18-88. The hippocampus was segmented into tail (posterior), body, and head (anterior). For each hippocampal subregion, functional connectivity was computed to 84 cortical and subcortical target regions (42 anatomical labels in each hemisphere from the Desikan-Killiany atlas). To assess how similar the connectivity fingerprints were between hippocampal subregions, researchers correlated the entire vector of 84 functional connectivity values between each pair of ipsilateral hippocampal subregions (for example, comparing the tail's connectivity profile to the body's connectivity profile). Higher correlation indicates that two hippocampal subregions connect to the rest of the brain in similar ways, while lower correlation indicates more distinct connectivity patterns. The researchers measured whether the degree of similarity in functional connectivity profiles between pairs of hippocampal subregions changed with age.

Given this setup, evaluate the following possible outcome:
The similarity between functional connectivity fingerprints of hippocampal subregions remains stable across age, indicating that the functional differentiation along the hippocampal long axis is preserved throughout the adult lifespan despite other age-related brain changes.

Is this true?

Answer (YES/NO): NO